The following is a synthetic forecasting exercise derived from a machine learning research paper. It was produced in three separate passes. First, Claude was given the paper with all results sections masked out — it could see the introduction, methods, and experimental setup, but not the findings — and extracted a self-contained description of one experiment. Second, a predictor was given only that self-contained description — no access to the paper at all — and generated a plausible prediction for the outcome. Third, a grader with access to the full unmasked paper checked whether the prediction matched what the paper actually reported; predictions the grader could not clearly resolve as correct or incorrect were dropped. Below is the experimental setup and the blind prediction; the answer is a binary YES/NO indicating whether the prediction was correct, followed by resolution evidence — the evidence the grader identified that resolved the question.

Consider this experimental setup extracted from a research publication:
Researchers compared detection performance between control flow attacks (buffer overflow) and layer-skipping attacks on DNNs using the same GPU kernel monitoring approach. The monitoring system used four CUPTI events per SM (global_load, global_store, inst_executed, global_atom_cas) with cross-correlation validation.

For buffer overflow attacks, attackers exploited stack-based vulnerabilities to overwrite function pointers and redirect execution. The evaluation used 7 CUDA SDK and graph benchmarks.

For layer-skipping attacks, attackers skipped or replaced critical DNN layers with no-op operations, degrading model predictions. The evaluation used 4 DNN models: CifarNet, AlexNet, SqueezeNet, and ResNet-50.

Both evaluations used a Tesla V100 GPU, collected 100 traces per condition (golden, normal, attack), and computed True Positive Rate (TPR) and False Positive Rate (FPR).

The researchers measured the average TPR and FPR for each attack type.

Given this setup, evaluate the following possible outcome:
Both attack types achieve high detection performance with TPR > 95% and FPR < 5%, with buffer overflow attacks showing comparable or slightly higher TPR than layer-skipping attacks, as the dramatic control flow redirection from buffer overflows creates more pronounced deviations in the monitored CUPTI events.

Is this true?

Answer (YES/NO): NO